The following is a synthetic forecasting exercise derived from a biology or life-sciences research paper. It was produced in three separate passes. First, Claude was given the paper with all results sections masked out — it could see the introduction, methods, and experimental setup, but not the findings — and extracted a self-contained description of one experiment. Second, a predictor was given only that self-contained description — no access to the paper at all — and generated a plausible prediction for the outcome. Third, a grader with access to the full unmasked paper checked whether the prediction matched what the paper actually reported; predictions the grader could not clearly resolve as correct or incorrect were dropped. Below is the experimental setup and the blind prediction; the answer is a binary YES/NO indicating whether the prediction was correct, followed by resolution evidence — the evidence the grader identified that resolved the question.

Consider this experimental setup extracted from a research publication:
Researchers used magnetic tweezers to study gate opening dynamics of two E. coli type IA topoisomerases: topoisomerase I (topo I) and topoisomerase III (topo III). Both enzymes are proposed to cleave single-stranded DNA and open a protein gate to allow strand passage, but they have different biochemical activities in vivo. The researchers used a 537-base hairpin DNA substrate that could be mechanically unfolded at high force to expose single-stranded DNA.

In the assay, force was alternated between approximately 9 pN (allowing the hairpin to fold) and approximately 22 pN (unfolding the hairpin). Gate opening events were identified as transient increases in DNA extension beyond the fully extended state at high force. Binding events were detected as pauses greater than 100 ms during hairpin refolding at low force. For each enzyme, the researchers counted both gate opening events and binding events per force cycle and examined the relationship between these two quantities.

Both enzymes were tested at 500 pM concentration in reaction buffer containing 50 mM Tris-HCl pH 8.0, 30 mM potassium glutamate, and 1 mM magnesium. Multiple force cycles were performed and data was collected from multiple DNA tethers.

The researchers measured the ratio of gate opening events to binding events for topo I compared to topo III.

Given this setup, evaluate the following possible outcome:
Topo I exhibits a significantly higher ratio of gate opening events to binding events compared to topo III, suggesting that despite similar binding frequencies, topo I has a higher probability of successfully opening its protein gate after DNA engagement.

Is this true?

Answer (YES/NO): YES